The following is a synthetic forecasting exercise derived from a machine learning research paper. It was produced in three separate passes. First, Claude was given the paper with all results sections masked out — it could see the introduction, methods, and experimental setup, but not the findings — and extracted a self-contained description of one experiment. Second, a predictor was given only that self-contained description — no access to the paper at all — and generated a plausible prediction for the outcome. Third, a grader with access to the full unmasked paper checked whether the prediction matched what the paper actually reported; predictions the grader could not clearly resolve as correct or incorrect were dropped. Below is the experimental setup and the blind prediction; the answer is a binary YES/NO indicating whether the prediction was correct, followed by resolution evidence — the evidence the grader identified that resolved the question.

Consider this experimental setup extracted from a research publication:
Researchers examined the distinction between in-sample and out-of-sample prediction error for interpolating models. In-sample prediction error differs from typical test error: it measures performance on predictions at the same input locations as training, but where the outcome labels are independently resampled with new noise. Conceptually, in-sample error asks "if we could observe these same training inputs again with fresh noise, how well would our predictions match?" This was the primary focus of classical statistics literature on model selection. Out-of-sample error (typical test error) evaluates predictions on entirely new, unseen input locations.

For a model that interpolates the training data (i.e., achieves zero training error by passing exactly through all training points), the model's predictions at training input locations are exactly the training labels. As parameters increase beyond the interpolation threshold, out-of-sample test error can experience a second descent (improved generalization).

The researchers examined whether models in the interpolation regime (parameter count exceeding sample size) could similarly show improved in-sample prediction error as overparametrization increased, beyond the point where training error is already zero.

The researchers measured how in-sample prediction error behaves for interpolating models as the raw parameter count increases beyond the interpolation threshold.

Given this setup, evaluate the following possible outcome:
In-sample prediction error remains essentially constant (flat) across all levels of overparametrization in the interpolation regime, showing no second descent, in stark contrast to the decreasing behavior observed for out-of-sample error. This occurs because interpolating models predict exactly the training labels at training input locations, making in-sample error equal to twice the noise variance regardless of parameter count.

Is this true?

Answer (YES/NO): YES